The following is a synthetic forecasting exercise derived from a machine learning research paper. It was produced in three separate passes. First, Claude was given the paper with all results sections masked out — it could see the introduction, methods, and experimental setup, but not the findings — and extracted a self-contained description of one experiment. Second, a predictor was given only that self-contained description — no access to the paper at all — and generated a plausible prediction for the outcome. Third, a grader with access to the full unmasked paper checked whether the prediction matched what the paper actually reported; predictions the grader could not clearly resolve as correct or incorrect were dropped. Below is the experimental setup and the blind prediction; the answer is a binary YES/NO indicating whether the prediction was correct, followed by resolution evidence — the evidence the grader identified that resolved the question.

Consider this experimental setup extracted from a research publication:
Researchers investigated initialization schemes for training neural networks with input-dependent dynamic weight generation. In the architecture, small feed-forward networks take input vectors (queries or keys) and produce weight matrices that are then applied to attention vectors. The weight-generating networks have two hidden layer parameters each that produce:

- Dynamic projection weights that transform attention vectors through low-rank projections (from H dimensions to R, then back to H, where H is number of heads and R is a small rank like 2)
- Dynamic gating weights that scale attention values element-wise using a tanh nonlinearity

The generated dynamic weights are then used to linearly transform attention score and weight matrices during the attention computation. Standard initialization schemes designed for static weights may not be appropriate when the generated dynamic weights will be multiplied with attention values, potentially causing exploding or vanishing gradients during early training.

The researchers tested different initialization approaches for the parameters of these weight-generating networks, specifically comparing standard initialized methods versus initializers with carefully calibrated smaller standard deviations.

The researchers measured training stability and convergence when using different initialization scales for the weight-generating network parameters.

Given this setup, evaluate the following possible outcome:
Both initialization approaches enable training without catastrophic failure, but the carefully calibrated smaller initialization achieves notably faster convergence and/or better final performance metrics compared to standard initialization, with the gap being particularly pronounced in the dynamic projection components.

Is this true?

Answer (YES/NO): NO